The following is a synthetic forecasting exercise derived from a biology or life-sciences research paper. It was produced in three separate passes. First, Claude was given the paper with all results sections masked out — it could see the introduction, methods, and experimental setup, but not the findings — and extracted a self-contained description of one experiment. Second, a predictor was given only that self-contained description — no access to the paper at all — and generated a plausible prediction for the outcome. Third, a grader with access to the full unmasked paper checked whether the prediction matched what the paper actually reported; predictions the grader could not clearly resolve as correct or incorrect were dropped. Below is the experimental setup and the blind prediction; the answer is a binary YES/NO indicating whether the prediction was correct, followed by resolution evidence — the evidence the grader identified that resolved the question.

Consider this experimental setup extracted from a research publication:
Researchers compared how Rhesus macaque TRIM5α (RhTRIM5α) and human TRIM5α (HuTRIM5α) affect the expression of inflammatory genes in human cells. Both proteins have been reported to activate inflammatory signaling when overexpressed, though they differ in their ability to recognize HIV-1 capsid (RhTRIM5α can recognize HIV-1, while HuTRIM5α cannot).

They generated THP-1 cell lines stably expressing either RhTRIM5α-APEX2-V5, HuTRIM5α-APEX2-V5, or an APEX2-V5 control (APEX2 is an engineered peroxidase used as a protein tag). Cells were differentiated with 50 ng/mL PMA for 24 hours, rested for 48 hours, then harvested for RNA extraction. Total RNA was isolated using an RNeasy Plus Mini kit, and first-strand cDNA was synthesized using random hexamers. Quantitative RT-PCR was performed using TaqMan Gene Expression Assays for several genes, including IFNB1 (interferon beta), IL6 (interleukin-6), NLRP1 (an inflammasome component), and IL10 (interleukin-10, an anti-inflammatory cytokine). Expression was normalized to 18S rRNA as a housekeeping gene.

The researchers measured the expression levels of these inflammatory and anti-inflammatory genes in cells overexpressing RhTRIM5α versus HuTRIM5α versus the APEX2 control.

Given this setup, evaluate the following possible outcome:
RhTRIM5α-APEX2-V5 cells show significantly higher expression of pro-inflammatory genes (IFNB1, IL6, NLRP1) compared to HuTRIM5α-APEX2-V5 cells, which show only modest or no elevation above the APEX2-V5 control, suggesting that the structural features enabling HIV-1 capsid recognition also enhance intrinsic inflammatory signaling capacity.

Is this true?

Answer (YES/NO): NO